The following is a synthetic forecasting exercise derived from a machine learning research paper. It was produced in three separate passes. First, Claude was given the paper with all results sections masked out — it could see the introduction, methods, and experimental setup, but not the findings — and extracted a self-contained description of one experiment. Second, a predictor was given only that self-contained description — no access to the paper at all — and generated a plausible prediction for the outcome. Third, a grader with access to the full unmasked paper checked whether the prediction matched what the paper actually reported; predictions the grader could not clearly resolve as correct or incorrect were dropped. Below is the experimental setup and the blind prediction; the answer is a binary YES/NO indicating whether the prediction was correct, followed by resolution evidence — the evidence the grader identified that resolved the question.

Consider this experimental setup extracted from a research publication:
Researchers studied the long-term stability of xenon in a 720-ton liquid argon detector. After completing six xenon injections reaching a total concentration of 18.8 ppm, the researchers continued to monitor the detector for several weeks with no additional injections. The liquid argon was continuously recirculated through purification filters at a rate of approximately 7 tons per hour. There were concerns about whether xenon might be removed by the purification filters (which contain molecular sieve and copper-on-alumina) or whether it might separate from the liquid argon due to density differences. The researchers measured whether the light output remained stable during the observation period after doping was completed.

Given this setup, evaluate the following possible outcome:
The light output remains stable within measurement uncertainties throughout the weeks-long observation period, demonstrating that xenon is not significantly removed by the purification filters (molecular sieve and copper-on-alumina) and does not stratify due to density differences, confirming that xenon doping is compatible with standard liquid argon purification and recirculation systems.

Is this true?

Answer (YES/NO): YES